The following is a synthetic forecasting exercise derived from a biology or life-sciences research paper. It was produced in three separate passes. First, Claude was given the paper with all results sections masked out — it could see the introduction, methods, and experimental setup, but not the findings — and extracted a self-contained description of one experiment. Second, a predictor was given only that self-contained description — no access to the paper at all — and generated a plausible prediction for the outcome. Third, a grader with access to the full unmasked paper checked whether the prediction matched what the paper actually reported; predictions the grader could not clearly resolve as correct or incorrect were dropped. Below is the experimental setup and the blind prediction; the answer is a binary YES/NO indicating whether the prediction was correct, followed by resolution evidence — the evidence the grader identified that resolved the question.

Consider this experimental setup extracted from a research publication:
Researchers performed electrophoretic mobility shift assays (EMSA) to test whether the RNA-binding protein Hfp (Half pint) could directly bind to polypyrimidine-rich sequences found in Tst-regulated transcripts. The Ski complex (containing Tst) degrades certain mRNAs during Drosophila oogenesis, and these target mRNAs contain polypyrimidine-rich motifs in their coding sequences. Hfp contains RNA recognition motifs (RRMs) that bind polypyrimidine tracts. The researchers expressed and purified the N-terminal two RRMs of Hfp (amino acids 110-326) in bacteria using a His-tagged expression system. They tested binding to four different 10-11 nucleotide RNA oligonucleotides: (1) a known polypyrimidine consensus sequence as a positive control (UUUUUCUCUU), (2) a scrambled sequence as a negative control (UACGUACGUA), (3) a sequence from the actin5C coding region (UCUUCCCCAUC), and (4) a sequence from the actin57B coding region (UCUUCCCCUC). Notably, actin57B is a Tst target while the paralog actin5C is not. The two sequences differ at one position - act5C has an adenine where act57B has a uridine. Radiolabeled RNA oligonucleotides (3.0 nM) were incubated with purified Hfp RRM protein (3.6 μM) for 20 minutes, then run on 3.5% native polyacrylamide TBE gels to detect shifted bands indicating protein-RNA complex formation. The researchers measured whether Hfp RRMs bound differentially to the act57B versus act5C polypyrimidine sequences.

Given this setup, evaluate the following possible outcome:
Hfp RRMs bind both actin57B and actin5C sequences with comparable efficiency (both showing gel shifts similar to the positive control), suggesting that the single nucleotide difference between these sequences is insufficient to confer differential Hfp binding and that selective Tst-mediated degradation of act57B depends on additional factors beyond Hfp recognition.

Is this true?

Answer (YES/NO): NO